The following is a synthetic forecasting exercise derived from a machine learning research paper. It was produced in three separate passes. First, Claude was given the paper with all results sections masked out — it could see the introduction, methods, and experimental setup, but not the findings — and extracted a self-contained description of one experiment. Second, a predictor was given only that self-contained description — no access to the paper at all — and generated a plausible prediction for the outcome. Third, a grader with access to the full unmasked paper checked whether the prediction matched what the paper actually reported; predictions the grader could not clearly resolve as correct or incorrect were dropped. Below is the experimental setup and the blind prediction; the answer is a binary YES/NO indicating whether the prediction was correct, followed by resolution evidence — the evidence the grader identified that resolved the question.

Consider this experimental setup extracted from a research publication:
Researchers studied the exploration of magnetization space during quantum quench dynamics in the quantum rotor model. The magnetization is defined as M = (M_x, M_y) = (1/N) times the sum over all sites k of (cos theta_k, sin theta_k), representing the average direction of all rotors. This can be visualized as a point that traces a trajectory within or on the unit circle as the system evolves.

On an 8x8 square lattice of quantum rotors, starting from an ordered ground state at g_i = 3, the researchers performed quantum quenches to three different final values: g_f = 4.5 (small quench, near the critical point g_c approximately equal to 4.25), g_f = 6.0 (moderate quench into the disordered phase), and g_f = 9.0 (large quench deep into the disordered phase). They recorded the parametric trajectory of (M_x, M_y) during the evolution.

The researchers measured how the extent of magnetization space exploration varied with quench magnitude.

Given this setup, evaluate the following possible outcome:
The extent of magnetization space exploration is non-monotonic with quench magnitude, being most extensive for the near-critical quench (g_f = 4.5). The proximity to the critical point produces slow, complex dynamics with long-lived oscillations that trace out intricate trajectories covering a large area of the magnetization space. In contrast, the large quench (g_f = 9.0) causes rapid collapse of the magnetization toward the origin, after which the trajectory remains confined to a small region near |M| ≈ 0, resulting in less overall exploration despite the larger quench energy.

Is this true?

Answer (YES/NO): NO